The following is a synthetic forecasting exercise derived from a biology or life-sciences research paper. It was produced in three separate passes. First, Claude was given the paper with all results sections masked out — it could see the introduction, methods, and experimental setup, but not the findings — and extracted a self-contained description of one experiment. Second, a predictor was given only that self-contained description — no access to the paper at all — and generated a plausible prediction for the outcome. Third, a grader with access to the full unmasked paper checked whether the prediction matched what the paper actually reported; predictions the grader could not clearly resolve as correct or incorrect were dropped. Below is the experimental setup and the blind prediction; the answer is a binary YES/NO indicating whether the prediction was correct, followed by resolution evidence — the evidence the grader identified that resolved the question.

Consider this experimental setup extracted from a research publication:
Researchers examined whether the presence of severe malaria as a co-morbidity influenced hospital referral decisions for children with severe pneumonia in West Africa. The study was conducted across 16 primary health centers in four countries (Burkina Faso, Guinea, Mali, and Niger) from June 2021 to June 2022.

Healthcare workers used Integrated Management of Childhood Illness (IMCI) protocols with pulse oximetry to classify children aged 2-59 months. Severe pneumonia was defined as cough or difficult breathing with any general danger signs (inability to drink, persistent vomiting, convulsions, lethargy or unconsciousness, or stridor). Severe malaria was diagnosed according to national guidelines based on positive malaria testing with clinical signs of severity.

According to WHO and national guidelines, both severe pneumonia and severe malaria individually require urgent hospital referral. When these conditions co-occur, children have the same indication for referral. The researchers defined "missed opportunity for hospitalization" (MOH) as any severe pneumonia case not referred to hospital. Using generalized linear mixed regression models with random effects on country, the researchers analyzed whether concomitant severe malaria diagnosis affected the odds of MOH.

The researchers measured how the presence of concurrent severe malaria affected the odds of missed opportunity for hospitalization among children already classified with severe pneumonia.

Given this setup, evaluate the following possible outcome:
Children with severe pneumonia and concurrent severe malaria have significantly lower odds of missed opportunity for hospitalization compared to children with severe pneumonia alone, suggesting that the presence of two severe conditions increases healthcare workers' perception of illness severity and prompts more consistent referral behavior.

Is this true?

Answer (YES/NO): NO